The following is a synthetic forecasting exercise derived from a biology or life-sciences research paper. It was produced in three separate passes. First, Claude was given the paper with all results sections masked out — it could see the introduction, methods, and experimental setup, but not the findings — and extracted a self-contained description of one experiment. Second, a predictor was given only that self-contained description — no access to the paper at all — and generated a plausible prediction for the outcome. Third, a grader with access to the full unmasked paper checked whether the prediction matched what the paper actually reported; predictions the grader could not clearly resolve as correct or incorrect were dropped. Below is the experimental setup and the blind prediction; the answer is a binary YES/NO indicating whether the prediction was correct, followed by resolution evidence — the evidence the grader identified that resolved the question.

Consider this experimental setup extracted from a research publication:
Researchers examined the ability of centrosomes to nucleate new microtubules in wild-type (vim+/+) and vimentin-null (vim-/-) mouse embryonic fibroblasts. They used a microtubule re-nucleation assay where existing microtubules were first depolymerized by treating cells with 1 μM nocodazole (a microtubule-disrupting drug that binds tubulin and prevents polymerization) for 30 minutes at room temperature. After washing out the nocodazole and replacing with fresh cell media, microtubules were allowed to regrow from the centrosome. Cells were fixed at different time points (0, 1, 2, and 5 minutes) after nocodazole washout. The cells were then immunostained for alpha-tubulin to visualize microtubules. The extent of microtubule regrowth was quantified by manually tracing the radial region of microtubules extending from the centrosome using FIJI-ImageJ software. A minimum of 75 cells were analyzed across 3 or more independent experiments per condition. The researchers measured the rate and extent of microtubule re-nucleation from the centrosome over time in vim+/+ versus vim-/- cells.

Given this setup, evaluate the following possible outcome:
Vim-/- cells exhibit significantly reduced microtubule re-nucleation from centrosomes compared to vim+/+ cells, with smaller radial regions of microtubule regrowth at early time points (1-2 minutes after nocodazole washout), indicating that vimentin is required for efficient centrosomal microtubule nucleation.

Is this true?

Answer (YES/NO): YES